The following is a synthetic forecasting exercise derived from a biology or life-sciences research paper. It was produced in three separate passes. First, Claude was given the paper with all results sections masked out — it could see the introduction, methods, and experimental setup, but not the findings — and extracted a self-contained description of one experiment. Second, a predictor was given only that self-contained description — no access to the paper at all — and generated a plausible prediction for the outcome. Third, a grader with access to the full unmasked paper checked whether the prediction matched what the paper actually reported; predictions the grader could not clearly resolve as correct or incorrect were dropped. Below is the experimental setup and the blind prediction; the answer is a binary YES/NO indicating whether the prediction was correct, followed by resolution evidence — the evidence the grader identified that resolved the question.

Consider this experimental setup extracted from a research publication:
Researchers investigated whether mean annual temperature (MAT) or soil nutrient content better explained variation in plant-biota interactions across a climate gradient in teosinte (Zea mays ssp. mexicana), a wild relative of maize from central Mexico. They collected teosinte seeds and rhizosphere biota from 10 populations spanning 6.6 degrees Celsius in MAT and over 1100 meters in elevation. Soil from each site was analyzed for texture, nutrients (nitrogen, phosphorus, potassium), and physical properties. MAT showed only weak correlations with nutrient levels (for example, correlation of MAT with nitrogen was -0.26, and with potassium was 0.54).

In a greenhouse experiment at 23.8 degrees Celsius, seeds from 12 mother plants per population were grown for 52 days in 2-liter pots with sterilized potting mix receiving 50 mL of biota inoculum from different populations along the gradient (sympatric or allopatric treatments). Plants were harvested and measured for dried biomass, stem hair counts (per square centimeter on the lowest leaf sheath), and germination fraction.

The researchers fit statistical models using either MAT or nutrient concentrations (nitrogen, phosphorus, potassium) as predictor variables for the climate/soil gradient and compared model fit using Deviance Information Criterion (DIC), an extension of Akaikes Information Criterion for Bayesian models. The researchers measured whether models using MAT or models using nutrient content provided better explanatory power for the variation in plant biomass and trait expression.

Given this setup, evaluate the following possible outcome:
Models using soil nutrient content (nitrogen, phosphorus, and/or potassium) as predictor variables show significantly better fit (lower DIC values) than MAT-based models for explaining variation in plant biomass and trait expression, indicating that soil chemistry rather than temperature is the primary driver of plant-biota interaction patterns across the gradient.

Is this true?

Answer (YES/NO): NO